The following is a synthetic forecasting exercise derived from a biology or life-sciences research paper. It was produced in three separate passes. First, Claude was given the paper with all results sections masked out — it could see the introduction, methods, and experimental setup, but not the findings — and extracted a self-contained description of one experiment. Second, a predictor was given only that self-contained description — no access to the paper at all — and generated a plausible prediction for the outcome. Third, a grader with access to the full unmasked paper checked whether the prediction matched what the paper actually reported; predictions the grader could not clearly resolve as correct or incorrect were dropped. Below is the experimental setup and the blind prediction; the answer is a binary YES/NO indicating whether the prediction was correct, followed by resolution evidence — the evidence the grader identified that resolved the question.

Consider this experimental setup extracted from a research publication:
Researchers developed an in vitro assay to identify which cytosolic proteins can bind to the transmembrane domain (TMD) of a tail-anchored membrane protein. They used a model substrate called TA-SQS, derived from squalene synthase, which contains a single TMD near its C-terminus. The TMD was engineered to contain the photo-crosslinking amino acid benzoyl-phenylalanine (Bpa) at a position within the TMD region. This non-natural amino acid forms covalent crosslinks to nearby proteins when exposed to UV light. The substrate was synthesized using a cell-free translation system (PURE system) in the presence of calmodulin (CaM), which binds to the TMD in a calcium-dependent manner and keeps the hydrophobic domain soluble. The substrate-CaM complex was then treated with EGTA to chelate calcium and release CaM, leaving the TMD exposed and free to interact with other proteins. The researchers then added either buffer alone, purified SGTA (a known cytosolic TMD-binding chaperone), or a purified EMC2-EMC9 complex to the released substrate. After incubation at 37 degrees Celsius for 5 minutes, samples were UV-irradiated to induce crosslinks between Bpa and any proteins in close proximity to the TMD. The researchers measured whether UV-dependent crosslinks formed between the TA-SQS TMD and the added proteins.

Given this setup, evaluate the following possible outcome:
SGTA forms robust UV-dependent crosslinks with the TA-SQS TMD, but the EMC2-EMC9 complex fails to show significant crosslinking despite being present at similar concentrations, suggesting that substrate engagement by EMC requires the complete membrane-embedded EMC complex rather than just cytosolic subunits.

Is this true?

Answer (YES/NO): NO